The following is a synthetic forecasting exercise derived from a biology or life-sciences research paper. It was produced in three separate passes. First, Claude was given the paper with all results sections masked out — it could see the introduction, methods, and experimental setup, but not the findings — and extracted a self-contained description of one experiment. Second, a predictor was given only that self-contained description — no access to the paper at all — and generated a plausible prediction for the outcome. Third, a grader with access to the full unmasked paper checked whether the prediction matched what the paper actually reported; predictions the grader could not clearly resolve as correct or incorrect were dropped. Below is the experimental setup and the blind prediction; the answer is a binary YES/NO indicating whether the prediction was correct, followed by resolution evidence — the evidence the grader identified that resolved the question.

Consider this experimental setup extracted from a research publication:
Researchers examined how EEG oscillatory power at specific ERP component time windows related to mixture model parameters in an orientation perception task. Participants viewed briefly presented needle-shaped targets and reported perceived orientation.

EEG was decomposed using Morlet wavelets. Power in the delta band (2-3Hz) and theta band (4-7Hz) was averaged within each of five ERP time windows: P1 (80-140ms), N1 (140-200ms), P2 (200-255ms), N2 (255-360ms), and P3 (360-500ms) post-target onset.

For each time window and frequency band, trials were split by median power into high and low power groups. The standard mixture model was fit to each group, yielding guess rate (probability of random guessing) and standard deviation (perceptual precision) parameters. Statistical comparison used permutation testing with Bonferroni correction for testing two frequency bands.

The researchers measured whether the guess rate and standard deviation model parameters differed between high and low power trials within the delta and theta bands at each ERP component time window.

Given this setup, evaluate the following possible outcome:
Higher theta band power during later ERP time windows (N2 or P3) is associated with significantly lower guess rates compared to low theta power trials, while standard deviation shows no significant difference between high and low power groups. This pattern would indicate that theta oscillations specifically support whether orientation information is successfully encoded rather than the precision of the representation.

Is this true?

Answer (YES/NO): NO